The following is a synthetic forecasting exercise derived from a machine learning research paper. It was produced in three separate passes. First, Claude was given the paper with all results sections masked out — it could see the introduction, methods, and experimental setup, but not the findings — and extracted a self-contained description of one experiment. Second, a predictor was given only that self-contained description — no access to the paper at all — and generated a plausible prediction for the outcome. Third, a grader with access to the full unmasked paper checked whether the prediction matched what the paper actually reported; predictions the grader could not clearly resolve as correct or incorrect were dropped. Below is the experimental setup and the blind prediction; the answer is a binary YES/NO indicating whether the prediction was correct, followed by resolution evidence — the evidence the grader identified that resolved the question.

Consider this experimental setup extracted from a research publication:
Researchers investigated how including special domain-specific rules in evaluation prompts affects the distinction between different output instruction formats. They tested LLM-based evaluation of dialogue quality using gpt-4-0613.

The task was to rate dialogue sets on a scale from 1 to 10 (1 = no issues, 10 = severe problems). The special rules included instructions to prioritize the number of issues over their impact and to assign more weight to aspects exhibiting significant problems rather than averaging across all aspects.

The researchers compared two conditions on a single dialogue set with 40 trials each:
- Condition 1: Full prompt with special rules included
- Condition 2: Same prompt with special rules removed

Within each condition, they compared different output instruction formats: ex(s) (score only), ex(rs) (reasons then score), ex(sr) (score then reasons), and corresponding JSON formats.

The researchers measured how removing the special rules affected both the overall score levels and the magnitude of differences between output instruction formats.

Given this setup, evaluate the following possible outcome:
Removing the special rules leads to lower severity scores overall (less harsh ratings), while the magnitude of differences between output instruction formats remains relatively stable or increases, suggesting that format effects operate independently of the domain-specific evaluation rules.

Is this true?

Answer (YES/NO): NO